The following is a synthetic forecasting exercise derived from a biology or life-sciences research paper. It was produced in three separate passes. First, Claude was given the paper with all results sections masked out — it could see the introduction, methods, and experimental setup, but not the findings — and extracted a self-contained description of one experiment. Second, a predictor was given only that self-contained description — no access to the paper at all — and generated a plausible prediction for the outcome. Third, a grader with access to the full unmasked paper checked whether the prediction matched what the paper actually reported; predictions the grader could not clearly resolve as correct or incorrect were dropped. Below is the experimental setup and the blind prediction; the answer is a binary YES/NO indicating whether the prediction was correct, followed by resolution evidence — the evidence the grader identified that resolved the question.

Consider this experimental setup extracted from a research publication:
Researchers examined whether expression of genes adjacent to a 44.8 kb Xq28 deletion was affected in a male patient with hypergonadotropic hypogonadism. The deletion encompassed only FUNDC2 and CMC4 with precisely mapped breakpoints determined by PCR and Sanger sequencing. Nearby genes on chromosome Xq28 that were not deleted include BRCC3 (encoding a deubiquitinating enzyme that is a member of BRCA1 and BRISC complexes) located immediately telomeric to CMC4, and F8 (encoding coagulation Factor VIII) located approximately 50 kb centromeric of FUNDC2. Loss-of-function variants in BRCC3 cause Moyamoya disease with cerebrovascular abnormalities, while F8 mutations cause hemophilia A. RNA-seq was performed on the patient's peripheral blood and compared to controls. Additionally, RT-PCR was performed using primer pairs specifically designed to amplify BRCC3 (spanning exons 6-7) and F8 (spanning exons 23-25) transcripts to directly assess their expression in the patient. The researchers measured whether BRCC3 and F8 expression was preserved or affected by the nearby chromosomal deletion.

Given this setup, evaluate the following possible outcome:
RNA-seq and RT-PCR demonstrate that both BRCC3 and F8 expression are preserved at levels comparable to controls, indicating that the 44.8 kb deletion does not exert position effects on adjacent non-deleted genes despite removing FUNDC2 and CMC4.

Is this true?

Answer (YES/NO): NO